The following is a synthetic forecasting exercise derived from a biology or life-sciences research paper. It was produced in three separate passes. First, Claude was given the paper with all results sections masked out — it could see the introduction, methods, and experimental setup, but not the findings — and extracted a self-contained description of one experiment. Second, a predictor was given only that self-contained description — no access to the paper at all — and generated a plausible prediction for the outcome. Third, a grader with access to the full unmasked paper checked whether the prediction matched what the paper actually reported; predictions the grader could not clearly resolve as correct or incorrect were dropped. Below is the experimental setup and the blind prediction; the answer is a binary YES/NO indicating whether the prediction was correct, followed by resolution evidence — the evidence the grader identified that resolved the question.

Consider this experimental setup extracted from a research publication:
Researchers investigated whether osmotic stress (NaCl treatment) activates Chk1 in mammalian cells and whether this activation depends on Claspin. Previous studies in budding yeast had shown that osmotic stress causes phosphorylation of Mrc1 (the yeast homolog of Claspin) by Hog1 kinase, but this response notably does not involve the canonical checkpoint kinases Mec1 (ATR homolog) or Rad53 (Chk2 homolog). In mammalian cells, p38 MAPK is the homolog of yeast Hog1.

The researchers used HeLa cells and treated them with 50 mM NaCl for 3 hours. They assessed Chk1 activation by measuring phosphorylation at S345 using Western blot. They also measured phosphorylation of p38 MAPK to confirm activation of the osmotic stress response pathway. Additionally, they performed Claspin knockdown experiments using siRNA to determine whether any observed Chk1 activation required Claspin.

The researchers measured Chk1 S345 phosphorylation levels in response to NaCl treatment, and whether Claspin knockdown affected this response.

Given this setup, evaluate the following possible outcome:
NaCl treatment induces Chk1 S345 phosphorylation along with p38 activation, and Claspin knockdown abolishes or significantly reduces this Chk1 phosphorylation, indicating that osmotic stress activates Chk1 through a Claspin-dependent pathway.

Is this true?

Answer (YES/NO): NO